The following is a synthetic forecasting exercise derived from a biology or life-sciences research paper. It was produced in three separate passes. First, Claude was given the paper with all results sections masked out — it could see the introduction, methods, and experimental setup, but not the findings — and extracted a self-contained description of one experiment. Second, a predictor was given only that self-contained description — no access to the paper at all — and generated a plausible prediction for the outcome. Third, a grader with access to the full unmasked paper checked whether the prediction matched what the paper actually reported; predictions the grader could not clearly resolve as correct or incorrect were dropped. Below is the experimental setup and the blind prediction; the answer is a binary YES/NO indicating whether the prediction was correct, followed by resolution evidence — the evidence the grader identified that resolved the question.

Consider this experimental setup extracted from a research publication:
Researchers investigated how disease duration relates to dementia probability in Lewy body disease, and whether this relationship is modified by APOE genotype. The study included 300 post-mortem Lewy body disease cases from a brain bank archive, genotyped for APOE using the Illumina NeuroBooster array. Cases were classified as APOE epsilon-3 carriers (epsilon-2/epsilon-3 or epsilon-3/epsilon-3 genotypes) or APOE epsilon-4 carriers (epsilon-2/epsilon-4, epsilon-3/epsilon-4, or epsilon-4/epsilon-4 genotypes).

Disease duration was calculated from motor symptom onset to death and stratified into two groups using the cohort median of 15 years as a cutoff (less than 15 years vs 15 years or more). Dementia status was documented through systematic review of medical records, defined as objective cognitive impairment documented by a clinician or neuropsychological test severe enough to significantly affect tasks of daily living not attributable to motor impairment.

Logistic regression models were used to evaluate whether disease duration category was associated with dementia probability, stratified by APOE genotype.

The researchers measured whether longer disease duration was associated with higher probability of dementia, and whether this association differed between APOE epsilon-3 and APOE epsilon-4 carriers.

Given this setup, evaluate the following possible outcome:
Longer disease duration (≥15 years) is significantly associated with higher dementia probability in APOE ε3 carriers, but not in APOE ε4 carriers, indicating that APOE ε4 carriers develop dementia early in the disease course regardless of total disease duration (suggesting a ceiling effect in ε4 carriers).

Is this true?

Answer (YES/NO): NO